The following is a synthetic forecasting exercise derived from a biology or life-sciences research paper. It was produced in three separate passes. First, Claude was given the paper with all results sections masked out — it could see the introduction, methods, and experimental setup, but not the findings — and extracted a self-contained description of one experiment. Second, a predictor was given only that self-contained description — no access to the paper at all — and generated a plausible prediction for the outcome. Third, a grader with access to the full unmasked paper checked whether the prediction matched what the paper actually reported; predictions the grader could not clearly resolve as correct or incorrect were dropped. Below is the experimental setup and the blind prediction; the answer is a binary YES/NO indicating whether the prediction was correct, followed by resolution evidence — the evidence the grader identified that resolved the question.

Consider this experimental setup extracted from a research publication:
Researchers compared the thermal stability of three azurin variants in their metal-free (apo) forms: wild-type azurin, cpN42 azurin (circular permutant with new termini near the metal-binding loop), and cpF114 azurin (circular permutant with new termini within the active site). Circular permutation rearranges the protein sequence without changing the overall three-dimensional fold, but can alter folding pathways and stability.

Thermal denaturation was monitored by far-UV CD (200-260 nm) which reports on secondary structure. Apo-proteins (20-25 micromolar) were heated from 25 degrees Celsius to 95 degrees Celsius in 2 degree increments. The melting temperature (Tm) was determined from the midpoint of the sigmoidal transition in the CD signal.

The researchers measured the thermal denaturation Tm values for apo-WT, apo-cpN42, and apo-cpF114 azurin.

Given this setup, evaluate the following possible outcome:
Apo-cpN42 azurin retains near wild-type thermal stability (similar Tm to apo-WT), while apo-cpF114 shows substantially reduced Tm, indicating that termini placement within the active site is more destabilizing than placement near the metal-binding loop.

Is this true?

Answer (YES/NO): NO